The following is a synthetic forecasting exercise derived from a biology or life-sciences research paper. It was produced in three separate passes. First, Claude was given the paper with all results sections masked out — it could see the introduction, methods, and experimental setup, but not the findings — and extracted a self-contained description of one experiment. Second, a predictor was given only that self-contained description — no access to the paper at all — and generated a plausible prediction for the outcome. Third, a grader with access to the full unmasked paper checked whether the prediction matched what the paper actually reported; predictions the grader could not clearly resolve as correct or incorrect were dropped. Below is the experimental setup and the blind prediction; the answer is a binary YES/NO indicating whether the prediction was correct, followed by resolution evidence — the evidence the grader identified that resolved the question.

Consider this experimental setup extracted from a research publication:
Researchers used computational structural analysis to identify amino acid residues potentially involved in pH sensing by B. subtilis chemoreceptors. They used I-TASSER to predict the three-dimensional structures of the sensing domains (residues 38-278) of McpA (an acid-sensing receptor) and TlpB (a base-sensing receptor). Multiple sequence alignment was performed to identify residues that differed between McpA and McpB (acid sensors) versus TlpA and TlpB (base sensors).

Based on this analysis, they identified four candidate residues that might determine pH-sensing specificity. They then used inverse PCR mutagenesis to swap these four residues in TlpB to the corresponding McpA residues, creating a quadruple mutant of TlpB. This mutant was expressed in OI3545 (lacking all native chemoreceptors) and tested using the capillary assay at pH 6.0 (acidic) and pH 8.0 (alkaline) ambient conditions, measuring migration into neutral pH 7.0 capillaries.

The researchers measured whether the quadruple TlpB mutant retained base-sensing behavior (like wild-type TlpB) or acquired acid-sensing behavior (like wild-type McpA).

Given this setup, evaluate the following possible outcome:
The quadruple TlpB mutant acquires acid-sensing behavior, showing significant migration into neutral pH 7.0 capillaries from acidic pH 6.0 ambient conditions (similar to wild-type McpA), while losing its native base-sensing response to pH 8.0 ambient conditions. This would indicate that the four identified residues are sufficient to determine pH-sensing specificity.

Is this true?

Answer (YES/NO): YES